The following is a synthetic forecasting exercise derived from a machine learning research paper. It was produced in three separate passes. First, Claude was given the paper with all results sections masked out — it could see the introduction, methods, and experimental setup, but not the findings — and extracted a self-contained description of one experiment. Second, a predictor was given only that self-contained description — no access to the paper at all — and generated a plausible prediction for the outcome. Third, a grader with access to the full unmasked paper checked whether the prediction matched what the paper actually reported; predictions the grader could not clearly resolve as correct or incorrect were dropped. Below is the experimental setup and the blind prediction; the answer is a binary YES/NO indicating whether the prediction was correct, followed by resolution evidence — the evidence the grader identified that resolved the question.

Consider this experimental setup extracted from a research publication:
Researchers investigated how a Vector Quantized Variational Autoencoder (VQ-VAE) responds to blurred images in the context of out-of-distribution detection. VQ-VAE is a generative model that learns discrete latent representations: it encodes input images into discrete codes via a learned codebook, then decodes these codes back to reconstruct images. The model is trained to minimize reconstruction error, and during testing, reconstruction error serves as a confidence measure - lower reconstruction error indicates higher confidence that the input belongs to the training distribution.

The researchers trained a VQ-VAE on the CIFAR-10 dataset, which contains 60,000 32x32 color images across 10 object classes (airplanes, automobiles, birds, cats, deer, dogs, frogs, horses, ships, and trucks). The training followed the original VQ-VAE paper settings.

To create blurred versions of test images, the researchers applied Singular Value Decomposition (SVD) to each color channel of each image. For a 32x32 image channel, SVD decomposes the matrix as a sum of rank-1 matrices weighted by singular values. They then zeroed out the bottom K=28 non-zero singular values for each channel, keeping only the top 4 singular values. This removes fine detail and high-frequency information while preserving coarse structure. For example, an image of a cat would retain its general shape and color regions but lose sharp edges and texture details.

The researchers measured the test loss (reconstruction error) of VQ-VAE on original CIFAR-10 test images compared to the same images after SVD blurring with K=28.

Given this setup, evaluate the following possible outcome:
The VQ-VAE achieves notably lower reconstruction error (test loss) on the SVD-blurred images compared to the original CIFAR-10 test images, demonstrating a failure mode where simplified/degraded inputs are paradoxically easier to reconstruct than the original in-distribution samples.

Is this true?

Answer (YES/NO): YES